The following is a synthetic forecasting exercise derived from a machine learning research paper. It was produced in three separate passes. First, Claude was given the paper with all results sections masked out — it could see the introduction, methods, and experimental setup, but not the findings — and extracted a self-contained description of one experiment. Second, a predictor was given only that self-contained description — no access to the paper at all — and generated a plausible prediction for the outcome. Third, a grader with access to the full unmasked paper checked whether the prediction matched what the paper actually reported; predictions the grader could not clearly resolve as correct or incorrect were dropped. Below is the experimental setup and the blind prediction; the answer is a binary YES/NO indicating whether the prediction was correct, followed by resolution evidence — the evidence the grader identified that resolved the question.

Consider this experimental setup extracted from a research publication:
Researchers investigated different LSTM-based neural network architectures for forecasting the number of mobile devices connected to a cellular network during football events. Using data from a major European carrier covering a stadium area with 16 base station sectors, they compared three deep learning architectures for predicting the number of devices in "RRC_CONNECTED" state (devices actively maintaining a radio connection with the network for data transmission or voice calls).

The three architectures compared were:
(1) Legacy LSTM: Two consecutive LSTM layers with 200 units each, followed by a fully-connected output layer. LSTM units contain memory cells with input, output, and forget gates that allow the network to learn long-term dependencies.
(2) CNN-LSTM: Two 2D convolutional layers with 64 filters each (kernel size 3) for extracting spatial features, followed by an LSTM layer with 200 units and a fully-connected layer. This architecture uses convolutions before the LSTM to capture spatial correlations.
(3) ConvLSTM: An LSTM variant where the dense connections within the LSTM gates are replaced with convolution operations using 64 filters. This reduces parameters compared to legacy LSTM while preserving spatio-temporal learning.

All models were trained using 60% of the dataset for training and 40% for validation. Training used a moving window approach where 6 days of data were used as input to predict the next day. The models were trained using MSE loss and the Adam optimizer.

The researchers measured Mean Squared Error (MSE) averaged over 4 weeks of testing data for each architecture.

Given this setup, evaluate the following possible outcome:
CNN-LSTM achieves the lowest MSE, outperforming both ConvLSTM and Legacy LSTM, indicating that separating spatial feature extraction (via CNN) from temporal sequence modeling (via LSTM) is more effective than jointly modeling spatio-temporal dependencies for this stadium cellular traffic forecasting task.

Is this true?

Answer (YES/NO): YES